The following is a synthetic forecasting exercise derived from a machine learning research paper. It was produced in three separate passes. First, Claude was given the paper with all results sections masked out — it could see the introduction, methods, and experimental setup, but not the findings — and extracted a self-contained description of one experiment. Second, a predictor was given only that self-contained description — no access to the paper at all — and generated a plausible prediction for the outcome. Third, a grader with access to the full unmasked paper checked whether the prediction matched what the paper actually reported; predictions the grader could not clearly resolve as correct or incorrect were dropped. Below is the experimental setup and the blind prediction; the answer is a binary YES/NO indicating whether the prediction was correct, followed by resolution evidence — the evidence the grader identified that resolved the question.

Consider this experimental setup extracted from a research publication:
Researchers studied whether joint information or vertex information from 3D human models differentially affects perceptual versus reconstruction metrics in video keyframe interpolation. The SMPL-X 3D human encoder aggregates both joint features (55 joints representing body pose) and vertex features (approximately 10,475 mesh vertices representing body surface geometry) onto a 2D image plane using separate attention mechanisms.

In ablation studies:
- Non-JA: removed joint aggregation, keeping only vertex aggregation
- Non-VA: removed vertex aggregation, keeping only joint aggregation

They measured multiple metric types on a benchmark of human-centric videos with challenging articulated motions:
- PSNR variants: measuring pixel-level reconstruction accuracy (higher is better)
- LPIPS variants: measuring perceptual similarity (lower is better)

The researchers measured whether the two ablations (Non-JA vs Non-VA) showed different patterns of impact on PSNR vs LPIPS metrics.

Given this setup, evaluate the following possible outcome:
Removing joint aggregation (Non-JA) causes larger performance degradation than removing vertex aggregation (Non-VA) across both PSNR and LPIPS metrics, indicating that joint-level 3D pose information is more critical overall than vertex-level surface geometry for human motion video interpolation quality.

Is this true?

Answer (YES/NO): NO